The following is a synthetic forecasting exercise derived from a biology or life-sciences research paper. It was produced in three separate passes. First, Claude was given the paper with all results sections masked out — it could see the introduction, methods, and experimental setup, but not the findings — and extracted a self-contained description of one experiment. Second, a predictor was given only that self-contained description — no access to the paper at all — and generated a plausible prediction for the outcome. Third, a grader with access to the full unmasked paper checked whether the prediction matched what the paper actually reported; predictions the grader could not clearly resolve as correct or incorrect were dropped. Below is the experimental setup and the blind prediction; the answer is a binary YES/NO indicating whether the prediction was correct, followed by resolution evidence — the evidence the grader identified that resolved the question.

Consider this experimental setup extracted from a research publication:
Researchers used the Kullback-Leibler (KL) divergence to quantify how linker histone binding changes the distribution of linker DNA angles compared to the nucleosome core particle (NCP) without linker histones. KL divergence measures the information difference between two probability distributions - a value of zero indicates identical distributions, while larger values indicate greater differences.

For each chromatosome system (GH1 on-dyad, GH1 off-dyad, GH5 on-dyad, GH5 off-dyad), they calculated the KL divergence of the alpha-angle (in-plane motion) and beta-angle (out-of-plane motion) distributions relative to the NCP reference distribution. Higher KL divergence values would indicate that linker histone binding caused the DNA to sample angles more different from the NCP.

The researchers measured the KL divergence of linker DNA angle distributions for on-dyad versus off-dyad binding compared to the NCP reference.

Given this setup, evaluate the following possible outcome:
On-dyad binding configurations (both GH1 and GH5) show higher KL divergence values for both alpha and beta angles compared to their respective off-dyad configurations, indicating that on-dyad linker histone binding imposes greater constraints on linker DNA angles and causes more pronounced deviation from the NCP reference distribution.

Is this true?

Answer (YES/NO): NO